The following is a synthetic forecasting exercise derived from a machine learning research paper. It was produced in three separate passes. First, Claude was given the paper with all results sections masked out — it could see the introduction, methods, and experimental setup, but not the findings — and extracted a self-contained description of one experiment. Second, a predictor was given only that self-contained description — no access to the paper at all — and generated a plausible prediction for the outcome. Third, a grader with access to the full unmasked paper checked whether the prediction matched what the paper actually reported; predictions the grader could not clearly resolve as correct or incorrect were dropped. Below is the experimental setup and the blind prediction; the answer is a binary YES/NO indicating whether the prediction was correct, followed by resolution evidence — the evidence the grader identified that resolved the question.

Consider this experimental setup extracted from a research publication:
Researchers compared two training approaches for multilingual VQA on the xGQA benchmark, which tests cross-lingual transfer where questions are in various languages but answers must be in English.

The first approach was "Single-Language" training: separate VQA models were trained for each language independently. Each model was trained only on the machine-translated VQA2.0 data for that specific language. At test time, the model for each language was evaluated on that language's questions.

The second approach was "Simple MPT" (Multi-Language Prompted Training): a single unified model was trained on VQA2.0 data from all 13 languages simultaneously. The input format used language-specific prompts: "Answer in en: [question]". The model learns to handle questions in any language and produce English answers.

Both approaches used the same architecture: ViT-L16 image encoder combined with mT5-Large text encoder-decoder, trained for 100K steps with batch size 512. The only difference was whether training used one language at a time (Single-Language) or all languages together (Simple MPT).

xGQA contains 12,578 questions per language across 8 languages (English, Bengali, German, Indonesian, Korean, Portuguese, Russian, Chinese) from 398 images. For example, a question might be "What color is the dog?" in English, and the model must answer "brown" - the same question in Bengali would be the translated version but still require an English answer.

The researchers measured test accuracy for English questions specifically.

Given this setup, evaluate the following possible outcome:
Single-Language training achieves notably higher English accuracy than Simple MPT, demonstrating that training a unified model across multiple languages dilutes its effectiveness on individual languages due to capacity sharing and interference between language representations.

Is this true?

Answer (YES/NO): NO